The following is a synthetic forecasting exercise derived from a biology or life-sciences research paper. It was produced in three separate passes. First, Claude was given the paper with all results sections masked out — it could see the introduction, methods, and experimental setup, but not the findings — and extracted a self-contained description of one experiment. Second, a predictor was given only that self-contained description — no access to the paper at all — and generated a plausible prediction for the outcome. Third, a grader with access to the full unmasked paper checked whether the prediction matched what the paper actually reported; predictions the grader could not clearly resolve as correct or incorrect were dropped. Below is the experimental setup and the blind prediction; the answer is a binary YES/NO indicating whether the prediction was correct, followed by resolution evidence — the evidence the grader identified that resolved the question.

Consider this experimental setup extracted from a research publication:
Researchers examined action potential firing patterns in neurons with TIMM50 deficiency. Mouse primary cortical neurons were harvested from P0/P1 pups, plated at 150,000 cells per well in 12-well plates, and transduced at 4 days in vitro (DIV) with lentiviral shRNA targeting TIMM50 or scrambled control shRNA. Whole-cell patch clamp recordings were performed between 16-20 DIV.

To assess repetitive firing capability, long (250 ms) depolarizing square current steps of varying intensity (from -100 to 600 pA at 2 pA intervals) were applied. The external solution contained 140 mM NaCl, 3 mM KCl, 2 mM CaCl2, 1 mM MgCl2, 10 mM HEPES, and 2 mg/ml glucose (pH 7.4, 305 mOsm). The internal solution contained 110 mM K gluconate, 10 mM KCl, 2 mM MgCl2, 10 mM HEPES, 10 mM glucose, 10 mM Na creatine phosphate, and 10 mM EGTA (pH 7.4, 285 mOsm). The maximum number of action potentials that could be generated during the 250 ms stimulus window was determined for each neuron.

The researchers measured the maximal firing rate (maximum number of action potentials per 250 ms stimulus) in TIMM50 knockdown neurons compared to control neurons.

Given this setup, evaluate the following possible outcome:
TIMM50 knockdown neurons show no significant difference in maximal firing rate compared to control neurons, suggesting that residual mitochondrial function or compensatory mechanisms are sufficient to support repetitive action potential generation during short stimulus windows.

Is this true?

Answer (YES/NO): NO